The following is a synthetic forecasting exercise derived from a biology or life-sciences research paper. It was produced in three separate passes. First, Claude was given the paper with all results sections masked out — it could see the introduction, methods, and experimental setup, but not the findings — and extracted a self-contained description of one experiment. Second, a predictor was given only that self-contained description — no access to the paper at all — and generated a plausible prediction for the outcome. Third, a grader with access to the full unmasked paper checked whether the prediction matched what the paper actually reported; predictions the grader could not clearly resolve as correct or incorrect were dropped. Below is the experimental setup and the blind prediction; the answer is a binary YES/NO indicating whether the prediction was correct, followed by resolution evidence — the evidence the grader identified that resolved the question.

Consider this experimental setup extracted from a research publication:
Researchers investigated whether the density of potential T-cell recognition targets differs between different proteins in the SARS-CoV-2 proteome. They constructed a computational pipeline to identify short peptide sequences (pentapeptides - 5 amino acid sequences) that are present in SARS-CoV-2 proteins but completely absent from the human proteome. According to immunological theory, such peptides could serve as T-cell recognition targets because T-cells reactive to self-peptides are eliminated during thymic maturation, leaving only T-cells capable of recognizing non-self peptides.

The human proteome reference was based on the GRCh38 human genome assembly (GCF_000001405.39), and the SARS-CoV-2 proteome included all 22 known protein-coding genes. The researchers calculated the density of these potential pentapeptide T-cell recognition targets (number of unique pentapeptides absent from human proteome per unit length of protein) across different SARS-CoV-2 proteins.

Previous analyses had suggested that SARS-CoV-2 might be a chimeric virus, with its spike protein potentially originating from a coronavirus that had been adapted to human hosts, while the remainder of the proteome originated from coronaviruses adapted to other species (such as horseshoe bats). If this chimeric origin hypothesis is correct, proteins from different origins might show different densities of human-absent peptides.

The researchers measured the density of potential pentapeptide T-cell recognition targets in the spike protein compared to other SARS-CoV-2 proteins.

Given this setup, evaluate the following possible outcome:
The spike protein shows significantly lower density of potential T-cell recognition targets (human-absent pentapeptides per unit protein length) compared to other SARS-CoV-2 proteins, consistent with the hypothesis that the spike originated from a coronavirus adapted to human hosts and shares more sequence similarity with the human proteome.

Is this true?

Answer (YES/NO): YES